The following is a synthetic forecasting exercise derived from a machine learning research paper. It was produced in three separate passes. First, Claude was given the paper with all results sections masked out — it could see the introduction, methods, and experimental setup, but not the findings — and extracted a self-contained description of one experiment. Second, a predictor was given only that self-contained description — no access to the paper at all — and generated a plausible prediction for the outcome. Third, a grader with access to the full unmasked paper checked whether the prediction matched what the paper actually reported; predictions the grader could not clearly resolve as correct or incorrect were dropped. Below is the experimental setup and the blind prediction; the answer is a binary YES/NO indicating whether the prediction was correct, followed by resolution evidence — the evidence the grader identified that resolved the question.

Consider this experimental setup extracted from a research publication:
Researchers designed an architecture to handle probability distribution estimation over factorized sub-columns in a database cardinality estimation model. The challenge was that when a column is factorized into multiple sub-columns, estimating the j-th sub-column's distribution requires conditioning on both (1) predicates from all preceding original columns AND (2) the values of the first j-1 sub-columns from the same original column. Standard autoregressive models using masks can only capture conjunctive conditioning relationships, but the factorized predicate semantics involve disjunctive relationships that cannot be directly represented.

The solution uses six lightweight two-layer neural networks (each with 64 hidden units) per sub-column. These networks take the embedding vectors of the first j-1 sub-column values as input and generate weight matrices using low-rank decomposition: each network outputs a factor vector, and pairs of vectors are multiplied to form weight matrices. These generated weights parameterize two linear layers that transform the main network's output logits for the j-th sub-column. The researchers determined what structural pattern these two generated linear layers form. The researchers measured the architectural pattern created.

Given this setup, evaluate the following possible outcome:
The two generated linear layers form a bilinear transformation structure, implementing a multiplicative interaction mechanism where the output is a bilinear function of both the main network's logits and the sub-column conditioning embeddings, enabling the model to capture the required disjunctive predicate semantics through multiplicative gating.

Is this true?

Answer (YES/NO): NO